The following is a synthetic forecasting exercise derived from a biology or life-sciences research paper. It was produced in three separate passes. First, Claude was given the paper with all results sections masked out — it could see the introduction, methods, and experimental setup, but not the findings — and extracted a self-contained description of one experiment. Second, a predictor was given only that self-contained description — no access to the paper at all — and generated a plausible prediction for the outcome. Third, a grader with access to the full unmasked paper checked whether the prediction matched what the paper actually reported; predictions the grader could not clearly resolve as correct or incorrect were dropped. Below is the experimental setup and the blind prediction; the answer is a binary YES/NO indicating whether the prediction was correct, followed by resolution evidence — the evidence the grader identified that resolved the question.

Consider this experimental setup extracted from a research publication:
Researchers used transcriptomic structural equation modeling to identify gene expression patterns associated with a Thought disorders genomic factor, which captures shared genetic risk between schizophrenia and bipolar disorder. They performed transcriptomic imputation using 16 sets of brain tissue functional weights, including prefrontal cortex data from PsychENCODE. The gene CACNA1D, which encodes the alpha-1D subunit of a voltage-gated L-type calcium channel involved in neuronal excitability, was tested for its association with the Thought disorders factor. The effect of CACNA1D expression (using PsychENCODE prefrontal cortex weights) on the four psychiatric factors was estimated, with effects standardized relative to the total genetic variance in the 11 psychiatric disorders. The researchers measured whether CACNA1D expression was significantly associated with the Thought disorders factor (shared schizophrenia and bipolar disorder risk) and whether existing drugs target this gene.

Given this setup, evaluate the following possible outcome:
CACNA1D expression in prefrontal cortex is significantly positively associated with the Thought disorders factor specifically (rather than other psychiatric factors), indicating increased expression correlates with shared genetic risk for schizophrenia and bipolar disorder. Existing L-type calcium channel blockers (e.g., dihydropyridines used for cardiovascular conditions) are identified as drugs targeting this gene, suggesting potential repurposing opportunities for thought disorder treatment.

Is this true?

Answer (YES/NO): YES